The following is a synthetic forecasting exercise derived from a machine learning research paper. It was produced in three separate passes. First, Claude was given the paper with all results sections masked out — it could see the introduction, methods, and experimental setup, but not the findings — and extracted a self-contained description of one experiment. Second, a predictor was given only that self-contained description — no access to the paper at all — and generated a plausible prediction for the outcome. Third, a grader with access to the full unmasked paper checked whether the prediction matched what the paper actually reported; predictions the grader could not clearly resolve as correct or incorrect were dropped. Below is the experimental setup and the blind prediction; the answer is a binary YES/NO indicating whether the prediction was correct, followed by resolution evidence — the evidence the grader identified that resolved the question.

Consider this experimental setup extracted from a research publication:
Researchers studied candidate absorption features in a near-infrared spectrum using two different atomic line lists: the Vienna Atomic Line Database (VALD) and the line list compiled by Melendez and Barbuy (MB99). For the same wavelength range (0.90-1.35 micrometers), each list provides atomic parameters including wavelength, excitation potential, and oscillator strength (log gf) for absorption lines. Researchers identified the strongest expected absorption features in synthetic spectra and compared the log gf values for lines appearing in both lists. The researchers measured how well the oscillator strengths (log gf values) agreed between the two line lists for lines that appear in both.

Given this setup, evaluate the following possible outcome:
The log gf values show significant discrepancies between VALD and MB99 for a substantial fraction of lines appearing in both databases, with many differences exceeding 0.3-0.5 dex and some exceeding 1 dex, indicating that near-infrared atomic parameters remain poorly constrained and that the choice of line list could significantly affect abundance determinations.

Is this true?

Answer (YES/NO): NO